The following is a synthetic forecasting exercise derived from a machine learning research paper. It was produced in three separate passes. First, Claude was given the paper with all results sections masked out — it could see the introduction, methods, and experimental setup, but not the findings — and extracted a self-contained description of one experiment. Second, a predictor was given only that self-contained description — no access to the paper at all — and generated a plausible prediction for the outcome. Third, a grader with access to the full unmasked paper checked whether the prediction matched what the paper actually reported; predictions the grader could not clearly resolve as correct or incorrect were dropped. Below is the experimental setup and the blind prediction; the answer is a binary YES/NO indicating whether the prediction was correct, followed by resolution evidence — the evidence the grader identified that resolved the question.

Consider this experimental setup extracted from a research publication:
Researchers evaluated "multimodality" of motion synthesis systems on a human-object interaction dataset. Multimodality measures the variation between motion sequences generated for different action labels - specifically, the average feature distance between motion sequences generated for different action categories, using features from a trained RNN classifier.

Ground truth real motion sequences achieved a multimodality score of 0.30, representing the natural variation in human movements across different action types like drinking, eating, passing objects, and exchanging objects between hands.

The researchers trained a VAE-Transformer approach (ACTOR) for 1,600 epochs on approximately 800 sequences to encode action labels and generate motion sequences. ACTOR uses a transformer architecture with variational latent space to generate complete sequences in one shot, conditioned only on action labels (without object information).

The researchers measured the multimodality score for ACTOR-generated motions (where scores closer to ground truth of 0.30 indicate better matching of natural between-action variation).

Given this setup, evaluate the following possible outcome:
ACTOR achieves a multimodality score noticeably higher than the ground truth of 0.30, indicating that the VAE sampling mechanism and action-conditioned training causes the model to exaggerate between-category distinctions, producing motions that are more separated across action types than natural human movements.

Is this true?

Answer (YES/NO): NO